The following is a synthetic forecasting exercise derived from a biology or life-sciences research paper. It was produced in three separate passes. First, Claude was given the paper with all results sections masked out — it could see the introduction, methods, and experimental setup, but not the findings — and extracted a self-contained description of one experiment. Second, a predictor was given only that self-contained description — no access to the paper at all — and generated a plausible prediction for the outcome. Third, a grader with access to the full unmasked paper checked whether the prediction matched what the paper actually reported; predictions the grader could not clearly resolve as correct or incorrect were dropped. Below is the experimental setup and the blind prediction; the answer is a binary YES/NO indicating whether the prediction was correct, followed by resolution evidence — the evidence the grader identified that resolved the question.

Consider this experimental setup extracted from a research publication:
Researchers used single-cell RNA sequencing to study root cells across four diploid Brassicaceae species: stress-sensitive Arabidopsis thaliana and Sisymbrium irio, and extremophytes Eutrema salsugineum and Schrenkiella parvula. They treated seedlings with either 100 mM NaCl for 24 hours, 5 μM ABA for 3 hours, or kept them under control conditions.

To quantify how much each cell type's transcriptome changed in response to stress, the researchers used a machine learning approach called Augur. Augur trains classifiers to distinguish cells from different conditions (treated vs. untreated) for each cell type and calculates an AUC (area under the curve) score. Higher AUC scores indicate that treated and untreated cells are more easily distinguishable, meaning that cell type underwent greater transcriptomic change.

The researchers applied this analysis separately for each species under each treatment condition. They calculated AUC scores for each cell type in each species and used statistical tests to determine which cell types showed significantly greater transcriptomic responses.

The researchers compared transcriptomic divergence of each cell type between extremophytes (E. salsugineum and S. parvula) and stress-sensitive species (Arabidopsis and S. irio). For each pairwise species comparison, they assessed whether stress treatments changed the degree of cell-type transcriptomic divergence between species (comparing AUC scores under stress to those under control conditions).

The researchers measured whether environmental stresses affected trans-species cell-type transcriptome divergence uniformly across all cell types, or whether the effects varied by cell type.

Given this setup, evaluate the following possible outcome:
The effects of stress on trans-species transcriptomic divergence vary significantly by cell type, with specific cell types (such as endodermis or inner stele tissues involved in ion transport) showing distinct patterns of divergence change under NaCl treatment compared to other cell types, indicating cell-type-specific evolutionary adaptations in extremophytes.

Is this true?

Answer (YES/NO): NO